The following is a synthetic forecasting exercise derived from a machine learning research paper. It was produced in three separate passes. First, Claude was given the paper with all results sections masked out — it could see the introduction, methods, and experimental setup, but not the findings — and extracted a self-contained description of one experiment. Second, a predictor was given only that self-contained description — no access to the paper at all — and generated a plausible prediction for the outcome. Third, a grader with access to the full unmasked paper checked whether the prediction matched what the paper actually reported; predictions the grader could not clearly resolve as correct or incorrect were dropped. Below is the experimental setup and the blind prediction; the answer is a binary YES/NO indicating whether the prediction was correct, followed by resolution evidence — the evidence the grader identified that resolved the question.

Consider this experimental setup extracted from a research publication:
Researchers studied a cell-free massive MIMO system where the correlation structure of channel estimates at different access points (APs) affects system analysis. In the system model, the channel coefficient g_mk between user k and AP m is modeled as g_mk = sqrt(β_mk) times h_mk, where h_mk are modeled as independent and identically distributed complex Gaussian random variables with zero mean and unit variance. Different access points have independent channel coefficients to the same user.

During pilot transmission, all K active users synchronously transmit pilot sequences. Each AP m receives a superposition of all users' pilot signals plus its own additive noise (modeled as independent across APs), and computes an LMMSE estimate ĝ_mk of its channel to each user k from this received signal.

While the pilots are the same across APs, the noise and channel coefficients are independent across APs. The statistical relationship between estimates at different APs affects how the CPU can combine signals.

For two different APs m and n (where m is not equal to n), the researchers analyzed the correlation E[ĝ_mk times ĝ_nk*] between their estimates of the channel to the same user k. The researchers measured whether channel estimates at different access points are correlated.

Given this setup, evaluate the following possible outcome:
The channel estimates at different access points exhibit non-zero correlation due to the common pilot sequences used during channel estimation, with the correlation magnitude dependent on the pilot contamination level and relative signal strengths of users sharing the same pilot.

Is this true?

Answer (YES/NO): NO